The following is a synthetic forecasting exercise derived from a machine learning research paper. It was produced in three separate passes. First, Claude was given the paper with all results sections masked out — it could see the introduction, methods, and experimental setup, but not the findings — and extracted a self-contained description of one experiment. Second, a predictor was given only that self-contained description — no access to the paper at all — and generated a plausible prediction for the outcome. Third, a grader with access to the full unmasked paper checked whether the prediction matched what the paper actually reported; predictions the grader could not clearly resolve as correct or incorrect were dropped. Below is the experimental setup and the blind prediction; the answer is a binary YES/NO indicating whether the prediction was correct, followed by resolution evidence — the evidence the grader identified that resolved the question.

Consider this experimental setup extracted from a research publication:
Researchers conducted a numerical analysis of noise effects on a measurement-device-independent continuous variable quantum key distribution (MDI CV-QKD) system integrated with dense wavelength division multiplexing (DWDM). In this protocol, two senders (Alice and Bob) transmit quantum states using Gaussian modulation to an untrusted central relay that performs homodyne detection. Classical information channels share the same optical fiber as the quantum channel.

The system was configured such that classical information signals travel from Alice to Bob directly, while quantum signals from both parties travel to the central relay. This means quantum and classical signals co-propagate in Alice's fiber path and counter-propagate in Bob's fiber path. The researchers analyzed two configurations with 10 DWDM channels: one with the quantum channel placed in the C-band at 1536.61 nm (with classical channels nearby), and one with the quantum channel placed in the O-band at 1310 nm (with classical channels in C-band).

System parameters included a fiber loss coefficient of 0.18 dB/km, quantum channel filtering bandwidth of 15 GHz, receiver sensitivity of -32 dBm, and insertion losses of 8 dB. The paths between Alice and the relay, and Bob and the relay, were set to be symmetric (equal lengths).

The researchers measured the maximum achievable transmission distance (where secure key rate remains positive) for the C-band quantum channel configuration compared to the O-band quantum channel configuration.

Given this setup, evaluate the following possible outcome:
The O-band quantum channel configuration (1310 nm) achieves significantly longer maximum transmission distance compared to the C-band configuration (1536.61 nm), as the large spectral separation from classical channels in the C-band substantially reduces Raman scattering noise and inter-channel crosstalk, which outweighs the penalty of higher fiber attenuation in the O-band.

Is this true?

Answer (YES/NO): NO